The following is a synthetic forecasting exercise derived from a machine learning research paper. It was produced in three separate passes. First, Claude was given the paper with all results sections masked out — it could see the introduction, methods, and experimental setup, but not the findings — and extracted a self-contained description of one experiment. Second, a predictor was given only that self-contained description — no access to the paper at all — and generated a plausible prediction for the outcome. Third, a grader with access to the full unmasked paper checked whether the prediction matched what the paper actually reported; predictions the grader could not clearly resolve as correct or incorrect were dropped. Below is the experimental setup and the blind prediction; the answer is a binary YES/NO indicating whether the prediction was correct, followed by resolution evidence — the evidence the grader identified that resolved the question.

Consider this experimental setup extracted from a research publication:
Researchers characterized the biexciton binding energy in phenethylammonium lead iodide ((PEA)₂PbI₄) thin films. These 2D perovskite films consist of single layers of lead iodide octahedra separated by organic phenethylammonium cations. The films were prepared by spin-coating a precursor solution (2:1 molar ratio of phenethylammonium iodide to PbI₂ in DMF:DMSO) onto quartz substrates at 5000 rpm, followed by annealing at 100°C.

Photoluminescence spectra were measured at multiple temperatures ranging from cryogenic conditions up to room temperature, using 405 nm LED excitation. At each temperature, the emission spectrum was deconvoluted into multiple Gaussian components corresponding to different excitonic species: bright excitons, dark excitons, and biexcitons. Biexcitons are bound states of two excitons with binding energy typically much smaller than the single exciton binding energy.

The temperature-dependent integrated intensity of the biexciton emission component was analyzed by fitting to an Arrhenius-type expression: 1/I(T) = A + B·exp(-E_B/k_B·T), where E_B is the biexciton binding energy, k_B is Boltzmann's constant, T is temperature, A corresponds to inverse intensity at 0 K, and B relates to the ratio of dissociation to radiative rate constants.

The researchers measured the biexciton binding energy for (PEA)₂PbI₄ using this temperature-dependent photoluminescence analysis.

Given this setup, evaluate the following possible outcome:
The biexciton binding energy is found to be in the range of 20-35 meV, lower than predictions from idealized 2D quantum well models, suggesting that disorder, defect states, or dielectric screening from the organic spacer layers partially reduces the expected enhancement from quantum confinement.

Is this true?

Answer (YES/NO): NO